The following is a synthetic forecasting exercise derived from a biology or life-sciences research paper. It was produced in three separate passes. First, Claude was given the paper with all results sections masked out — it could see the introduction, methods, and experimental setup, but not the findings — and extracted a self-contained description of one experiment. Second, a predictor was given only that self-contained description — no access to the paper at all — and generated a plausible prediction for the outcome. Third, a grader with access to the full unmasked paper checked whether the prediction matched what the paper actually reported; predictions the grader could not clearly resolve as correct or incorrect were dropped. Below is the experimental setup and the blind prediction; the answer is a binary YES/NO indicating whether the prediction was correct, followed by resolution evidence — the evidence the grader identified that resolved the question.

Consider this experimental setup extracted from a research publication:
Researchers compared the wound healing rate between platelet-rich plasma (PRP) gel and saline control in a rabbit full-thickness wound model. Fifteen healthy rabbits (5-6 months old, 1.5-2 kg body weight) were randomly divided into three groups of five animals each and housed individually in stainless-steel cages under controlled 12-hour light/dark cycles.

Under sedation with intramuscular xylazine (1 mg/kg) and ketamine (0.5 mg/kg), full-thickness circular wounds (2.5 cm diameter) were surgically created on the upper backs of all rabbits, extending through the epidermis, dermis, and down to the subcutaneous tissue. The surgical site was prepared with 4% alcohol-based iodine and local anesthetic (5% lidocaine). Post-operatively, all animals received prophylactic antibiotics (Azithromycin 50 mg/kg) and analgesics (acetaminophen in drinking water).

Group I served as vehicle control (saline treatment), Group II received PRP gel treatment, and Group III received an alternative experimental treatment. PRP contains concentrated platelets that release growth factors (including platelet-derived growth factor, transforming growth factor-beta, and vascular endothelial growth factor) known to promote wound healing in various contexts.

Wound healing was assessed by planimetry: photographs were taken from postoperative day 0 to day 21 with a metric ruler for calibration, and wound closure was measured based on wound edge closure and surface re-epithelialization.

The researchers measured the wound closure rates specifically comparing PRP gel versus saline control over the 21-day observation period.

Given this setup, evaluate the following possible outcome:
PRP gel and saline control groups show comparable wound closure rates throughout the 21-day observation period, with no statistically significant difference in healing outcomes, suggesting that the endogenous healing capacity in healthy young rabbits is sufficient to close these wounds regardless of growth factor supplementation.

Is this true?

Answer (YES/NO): NO